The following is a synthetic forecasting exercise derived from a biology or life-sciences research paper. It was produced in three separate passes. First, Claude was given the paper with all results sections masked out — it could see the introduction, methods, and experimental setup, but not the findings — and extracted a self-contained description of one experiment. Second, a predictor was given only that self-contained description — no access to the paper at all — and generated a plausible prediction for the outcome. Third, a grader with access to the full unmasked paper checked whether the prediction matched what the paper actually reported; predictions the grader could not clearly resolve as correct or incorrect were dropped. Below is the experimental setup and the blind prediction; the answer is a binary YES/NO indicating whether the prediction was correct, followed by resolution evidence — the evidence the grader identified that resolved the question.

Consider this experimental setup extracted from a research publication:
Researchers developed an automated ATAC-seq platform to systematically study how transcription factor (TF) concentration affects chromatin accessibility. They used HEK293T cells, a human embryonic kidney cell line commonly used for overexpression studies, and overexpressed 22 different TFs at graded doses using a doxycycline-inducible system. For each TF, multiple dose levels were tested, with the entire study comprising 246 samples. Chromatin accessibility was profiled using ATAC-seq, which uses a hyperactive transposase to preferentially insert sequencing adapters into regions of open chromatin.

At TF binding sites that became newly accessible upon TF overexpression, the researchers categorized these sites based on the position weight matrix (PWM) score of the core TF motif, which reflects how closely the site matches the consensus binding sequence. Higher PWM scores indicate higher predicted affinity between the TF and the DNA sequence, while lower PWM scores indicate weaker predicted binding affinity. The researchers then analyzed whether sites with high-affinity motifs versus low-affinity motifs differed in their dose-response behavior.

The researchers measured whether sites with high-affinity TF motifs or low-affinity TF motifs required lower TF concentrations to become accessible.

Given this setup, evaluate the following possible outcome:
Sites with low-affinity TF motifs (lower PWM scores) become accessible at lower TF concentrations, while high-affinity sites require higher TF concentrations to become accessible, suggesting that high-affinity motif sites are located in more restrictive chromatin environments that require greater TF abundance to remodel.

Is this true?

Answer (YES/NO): NO